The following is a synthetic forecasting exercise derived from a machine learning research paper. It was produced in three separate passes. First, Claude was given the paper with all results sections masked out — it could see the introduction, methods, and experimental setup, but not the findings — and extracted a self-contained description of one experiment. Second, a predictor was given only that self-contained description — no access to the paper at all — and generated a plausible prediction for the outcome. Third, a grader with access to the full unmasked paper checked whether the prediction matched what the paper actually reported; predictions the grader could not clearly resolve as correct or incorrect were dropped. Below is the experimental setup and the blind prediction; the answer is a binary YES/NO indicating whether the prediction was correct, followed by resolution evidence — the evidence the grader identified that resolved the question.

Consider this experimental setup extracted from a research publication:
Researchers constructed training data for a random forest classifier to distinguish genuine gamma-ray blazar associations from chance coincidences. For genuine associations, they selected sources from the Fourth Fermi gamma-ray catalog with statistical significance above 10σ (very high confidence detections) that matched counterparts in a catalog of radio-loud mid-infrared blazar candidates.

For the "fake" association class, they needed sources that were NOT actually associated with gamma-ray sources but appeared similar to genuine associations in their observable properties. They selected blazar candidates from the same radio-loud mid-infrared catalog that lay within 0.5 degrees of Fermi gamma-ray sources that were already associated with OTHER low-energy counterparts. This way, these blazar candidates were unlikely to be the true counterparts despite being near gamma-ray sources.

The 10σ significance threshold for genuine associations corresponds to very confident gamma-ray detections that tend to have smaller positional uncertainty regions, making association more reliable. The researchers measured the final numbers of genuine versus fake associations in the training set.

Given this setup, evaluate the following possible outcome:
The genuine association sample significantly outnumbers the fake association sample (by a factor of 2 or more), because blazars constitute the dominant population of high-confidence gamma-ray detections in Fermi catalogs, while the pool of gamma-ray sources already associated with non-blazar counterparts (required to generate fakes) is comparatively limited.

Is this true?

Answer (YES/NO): NO